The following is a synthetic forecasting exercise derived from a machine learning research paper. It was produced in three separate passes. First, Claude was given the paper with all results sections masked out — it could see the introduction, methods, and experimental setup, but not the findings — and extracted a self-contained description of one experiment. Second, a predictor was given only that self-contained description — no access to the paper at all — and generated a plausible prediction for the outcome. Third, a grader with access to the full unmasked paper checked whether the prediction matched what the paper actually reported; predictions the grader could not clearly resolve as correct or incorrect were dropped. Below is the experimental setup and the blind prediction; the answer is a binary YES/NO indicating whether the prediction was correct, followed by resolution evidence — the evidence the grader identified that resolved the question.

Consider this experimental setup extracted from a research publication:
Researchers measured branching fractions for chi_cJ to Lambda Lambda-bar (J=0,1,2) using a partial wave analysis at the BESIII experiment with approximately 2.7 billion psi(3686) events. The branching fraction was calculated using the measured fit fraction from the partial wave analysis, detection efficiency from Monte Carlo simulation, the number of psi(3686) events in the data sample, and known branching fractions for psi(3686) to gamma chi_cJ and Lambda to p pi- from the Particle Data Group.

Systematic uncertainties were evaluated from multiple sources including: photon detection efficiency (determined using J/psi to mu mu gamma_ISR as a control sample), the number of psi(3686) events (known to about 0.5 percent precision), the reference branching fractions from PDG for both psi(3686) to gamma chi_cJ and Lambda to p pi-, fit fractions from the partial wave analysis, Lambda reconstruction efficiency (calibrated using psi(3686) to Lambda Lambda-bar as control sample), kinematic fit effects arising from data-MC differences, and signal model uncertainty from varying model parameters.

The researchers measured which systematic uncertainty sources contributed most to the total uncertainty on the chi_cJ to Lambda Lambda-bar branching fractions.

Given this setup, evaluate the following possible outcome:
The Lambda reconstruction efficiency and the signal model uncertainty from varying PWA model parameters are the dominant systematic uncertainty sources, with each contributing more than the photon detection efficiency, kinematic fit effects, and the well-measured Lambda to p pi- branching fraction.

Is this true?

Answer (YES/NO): NO